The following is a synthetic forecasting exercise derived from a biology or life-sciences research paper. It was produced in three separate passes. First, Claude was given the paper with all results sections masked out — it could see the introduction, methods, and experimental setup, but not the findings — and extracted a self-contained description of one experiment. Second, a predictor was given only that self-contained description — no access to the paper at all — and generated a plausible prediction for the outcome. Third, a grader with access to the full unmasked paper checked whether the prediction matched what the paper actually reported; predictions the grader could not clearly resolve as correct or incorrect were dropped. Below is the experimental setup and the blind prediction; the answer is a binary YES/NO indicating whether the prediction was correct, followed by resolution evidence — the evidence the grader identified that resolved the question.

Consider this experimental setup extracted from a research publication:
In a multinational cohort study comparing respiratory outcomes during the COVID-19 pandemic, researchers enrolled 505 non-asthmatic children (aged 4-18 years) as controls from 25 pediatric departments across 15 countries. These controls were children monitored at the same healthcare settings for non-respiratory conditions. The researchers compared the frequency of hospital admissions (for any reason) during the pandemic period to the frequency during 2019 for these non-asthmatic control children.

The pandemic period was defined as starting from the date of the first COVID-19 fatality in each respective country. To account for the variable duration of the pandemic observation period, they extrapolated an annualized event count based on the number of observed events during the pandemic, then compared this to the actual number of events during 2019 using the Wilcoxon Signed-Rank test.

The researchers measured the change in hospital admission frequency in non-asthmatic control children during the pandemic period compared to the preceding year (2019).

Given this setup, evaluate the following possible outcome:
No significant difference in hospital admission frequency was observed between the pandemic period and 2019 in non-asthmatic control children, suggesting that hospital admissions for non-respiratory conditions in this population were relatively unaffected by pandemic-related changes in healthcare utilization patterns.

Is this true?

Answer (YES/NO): YES